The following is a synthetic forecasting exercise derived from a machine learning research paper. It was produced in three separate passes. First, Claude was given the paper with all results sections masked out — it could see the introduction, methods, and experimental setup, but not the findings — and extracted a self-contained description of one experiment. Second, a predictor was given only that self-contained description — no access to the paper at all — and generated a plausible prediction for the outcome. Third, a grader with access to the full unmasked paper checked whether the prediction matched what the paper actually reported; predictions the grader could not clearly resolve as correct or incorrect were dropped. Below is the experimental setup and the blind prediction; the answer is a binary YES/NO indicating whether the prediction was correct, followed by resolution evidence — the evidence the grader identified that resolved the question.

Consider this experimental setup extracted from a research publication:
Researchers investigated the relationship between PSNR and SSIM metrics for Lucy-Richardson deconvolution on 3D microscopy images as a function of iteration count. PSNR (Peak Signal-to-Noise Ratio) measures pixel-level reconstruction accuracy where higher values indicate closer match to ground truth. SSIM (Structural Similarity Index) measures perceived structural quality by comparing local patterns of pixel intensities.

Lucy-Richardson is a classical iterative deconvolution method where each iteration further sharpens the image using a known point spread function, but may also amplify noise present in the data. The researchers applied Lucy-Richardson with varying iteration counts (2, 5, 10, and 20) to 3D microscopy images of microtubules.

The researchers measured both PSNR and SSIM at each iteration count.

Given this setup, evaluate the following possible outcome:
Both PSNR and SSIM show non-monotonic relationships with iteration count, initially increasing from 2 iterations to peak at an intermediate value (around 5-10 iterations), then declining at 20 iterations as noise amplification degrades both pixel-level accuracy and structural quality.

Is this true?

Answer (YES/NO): NO